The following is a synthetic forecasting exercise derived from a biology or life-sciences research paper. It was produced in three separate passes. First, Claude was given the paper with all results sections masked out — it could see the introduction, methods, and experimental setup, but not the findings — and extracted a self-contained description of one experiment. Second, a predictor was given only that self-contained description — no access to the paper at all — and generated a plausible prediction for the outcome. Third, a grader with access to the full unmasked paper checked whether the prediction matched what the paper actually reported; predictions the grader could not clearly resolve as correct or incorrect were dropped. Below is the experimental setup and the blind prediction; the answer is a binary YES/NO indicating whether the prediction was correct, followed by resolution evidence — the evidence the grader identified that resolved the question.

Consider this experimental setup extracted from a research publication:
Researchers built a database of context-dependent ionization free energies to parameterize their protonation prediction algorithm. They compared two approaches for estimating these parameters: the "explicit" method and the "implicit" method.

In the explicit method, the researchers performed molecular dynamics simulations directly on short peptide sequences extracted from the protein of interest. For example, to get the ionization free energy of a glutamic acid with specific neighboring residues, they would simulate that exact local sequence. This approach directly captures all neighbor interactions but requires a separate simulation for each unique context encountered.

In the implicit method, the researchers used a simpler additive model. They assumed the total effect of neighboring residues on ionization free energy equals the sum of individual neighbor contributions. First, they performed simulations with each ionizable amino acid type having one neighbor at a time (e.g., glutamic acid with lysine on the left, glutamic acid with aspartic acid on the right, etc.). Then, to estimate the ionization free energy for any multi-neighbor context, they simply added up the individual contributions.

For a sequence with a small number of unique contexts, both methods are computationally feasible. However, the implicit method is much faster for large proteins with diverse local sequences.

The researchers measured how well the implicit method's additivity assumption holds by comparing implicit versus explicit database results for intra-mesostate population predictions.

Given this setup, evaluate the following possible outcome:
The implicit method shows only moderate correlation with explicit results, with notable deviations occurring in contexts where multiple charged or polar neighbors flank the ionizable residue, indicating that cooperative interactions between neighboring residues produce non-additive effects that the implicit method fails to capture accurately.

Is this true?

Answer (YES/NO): NO